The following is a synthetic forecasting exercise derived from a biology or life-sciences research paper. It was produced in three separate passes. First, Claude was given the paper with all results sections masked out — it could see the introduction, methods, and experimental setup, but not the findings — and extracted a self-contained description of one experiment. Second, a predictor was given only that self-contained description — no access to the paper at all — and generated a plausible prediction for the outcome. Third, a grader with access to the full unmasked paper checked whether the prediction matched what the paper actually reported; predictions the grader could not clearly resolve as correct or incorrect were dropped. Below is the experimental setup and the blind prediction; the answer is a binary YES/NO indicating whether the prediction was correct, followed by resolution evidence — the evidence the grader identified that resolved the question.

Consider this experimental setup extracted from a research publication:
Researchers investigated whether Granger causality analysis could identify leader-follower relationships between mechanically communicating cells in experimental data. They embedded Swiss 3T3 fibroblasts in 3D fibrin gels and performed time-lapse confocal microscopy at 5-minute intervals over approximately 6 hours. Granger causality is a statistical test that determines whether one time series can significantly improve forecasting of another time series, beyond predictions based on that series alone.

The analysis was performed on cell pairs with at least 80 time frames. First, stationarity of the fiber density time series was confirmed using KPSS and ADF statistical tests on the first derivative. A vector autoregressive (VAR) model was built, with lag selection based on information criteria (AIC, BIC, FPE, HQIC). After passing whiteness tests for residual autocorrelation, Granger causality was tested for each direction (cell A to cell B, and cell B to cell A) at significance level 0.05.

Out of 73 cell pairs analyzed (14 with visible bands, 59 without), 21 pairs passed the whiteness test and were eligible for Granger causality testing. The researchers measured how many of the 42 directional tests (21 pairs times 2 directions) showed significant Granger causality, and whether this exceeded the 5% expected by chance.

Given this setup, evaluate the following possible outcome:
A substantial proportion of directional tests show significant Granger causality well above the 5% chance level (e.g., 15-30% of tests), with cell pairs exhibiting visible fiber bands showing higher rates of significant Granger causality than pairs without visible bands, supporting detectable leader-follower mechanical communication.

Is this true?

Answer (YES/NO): NO